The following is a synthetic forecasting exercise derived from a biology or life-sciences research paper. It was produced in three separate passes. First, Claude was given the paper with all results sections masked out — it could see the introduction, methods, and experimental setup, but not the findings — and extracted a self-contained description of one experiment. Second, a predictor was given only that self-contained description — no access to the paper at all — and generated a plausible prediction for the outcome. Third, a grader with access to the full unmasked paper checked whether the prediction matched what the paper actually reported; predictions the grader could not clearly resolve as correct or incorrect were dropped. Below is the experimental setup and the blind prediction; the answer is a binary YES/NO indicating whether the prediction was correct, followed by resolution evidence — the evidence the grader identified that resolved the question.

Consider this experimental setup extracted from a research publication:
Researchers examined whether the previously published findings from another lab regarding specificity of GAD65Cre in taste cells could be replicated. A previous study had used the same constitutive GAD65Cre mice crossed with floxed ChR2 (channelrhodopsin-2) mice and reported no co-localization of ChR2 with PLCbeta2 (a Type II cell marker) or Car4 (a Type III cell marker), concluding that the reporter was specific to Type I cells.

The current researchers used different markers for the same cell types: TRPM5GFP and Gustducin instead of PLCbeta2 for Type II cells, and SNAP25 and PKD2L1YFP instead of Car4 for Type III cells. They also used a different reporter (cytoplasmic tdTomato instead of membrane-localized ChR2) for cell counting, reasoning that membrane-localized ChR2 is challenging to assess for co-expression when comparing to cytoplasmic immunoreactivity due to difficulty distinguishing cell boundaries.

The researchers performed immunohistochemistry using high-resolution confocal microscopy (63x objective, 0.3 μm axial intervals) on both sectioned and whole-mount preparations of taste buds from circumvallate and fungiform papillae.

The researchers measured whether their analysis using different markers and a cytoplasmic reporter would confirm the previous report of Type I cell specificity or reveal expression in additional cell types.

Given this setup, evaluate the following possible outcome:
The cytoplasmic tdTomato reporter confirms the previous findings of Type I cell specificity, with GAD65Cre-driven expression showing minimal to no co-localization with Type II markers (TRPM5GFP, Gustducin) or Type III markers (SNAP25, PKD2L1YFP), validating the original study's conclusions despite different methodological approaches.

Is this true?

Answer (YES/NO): NO